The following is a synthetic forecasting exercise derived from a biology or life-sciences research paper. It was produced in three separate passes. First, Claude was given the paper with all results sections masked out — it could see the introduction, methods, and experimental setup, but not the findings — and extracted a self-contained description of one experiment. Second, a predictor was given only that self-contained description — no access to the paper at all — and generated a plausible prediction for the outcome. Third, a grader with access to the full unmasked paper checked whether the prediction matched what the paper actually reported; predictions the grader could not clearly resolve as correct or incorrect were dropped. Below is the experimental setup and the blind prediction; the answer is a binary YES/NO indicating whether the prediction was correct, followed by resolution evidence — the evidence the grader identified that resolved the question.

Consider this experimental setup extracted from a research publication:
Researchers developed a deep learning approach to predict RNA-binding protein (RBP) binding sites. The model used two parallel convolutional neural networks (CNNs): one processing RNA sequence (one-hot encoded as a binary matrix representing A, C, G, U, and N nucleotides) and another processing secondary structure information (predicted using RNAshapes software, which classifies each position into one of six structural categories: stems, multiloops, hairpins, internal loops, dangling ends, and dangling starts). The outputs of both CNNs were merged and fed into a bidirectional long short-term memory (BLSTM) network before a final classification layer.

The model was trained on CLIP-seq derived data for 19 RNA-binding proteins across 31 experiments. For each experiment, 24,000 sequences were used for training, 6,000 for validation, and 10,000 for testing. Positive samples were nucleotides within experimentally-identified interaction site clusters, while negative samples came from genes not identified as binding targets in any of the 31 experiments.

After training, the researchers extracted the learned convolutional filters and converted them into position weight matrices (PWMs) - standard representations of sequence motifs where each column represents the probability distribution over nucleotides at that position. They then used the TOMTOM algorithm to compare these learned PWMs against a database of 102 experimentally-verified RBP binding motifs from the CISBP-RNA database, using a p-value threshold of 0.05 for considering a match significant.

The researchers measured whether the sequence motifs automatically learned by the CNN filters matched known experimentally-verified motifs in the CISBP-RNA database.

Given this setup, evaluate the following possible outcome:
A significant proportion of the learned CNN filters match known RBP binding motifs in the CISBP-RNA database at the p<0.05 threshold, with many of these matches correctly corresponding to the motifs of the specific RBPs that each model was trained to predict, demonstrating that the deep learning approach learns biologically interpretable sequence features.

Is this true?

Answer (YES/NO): YES